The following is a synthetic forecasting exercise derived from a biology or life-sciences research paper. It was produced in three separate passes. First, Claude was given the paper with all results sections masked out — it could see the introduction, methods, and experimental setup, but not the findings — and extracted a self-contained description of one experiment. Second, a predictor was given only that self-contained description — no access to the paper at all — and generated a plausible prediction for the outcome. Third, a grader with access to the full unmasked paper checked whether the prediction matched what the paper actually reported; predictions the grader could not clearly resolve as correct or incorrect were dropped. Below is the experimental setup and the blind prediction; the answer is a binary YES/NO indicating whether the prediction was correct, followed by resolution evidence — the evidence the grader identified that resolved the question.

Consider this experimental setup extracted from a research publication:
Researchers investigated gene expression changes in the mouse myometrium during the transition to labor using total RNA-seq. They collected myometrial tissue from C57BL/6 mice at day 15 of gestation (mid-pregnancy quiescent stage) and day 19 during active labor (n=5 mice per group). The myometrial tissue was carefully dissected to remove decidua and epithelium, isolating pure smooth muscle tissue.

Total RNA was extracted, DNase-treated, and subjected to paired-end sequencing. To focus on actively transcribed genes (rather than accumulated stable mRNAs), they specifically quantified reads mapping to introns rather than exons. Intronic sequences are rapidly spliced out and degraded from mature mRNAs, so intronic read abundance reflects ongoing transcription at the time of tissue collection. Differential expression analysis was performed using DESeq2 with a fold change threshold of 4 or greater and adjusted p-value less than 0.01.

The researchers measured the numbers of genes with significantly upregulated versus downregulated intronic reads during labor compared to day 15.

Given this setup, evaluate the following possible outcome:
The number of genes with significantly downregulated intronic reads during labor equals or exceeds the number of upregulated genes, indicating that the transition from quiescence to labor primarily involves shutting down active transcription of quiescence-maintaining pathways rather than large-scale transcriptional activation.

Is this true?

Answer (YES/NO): NO